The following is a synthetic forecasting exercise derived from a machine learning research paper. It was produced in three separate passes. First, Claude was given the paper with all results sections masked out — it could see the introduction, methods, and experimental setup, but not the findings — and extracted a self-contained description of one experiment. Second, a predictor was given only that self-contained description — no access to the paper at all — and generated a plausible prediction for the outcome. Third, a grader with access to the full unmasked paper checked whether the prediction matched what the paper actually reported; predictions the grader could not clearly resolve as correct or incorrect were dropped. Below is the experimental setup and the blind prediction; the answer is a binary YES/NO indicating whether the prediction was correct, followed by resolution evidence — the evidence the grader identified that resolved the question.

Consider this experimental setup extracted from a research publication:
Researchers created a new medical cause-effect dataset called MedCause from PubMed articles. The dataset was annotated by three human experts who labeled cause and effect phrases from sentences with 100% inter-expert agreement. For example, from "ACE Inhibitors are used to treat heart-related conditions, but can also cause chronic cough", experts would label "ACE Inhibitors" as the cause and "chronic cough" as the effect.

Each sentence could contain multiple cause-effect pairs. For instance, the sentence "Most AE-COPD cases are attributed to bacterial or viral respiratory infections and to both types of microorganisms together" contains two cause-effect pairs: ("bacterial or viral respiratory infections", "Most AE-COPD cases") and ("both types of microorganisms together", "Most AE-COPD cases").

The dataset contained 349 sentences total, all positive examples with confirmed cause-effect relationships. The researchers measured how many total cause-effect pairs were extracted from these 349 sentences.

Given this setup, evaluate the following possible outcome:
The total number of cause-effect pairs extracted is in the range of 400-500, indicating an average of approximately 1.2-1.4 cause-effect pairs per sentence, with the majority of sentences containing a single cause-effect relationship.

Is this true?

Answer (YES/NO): YES